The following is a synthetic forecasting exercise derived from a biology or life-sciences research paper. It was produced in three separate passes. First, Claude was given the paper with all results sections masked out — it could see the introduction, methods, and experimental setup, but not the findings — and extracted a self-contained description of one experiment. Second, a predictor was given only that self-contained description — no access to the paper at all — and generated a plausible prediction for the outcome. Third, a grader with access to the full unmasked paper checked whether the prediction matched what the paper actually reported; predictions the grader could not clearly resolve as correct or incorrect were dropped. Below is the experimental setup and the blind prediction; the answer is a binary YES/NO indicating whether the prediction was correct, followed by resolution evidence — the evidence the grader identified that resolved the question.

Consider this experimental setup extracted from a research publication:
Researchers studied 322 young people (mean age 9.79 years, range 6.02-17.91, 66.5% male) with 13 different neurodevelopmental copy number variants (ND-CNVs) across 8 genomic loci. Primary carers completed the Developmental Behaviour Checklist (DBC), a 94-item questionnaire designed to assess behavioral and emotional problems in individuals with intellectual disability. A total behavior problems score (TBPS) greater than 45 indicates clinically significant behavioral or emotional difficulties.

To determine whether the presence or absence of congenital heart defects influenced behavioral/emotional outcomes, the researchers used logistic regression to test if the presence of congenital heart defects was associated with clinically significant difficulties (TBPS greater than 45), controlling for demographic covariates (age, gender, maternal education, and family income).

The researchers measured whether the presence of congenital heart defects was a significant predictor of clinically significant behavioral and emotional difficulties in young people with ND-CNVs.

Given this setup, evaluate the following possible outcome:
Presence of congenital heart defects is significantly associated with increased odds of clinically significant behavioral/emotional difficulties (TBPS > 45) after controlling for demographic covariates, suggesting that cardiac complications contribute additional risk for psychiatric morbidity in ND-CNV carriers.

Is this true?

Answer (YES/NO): NO